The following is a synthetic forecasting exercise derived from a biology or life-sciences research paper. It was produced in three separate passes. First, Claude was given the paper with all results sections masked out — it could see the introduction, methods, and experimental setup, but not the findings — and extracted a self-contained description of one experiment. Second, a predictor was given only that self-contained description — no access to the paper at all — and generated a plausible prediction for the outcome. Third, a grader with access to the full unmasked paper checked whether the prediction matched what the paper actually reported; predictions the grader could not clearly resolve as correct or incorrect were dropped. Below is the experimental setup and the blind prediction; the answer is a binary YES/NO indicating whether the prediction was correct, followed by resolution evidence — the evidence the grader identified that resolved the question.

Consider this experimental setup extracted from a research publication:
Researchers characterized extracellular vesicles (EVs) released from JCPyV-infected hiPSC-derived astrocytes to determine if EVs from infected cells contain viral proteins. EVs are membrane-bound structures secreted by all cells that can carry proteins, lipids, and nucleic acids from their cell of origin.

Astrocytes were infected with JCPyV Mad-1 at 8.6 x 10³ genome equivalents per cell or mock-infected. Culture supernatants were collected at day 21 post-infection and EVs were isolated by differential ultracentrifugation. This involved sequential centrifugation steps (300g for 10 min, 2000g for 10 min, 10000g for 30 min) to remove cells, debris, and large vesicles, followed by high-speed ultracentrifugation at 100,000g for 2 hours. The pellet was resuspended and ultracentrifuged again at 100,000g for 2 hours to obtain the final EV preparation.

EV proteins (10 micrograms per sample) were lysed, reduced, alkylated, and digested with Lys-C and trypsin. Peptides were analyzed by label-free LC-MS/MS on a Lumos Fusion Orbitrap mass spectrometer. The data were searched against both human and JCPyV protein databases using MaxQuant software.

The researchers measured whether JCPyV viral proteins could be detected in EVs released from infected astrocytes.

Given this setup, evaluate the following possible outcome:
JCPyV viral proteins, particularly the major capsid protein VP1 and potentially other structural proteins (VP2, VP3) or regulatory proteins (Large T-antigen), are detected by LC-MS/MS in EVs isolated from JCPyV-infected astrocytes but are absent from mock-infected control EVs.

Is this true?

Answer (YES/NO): YES